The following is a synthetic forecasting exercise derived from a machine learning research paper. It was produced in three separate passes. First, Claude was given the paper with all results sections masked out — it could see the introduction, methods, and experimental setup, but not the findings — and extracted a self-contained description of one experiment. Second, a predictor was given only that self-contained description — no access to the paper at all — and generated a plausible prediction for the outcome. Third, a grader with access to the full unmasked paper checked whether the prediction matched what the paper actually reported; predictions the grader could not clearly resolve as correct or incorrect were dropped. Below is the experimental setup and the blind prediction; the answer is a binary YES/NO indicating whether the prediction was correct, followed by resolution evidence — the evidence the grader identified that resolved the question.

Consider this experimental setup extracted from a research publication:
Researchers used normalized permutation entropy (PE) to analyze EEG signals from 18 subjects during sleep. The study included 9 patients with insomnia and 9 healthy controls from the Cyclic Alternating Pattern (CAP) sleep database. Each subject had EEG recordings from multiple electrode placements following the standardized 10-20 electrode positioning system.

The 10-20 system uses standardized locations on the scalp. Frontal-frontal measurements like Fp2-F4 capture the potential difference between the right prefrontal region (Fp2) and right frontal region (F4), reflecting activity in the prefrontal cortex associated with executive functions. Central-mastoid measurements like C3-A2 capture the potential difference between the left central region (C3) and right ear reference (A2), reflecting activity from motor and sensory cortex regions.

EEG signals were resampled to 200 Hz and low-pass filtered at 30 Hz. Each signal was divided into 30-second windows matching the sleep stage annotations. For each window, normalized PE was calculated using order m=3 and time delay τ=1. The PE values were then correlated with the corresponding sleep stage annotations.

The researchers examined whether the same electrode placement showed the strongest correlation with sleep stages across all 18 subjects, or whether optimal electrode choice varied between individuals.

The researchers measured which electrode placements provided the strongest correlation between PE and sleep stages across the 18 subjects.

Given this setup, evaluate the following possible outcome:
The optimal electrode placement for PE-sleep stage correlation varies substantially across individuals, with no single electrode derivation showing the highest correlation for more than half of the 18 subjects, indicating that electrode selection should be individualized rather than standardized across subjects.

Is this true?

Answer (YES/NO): NO